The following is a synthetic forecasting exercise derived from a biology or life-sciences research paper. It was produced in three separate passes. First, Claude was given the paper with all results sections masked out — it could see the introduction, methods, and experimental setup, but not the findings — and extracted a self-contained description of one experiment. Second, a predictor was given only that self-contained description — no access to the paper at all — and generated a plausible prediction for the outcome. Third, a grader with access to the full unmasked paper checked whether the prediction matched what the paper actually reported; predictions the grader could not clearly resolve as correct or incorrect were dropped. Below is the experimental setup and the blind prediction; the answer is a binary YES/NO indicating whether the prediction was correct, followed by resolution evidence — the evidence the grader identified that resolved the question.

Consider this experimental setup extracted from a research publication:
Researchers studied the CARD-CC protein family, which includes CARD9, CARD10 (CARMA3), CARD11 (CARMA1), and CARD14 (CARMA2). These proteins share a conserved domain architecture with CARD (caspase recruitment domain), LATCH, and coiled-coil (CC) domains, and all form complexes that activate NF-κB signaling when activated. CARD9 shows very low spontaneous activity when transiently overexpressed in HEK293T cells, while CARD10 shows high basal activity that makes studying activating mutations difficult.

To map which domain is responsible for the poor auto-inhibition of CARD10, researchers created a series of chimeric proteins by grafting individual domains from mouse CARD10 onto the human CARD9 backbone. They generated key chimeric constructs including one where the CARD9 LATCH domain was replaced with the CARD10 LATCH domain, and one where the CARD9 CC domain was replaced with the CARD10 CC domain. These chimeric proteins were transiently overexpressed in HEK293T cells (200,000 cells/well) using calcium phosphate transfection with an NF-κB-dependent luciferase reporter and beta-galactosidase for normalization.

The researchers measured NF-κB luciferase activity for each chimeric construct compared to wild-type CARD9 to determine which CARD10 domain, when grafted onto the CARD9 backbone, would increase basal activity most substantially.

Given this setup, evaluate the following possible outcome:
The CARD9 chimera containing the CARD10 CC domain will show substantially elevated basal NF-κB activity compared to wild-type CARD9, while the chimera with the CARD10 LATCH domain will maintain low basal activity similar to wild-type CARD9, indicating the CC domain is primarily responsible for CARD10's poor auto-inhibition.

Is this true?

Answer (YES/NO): NO